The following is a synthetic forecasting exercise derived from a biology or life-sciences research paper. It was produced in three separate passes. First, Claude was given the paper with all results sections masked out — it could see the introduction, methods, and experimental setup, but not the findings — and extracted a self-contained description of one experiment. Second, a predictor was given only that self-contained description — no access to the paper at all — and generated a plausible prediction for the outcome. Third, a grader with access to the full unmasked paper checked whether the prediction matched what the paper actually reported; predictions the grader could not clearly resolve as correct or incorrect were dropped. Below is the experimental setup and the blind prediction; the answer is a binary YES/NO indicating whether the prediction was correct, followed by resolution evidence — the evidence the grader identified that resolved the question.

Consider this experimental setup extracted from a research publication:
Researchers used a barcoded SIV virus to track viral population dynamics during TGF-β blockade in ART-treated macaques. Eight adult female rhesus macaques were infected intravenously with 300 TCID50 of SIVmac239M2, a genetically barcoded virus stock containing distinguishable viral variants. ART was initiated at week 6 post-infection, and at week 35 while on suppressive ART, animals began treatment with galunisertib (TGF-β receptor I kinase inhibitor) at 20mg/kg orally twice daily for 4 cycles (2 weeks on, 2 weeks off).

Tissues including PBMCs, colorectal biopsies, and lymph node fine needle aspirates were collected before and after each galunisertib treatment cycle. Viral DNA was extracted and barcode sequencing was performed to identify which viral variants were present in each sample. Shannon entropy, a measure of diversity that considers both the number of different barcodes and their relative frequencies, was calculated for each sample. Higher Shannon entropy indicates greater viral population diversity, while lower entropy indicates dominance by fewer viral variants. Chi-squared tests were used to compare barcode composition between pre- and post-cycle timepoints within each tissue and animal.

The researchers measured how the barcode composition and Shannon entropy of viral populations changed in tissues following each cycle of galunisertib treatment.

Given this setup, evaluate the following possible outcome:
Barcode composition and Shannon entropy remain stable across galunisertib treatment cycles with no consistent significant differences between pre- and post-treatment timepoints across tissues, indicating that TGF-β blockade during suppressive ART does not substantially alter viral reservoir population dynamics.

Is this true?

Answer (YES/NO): NO